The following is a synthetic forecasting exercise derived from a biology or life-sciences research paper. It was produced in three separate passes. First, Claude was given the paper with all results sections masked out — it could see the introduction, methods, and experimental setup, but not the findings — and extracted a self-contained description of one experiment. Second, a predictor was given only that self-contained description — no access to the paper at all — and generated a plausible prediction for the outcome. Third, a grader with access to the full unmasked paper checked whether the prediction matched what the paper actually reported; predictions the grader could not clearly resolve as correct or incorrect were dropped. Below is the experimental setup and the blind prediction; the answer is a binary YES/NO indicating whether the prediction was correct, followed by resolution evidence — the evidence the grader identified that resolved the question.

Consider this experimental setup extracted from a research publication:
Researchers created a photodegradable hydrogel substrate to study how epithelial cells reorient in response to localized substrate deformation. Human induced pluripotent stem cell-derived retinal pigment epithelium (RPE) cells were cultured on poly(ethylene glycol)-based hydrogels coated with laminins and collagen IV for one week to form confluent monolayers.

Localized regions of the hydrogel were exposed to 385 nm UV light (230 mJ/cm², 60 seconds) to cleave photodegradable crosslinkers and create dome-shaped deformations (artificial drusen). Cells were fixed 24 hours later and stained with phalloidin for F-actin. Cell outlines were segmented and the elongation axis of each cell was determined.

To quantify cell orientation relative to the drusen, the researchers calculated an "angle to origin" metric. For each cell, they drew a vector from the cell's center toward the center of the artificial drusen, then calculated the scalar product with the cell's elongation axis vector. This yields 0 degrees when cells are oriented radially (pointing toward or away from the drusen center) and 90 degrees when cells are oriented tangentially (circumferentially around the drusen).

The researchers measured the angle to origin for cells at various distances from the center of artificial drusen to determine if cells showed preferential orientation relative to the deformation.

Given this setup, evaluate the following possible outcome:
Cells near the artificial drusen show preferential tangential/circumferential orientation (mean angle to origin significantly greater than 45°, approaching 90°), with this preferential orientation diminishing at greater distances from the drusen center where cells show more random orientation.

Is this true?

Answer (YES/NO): NO